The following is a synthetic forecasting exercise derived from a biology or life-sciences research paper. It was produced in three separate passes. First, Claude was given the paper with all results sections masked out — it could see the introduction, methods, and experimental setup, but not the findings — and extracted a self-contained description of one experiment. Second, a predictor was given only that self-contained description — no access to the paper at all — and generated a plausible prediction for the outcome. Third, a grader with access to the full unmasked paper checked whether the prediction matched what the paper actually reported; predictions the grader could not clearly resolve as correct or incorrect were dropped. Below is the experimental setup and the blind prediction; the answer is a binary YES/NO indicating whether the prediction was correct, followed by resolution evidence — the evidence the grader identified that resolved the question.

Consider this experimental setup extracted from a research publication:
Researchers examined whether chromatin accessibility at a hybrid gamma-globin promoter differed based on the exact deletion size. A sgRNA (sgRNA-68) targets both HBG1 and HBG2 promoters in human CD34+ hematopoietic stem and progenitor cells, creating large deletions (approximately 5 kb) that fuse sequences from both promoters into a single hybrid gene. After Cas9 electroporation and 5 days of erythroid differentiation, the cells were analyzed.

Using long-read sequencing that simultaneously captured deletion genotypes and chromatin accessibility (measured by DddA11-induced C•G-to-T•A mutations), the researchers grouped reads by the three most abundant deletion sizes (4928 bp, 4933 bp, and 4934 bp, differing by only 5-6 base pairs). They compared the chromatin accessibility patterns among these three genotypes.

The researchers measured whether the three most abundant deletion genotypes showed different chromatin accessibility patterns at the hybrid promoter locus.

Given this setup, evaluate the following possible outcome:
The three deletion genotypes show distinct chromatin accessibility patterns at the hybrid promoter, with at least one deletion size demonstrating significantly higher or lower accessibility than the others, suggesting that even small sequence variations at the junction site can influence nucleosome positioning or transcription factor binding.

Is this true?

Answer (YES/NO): NO